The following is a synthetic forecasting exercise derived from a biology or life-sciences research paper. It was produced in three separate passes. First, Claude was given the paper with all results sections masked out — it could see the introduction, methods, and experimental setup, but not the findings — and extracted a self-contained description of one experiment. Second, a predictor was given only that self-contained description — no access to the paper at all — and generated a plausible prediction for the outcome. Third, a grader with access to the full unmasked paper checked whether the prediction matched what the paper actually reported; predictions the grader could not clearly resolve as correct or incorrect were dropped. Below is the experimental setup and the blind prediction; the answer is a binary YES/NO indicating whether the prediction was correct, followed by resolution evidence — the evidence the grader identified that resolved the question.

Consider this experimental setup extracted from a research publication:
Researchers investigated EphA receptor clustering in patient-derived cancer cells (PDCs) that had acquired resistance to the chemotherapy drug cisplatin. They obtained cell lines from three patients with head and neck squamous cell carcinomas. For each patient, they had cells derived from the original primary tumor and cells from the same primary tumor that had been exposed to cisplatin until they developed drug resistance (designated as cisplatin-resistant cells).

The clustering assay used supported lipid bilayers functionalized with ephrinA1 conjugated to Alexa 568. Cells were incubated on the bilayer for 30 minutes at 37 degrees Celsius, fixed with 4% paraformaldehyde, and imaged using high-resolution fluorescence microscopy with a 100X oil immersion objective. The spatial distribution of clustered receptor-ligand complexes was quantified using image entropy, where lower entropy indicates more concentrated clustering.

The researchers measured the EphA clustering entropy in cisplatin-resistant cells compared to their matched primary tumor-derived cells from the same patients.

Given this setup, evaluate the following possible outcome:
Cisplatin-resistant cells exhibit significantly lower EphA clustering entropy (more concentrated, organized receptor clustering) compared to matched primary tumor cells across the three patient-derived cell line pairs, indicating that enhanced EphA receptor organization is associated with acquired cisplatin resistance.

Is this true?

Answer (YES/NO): NO